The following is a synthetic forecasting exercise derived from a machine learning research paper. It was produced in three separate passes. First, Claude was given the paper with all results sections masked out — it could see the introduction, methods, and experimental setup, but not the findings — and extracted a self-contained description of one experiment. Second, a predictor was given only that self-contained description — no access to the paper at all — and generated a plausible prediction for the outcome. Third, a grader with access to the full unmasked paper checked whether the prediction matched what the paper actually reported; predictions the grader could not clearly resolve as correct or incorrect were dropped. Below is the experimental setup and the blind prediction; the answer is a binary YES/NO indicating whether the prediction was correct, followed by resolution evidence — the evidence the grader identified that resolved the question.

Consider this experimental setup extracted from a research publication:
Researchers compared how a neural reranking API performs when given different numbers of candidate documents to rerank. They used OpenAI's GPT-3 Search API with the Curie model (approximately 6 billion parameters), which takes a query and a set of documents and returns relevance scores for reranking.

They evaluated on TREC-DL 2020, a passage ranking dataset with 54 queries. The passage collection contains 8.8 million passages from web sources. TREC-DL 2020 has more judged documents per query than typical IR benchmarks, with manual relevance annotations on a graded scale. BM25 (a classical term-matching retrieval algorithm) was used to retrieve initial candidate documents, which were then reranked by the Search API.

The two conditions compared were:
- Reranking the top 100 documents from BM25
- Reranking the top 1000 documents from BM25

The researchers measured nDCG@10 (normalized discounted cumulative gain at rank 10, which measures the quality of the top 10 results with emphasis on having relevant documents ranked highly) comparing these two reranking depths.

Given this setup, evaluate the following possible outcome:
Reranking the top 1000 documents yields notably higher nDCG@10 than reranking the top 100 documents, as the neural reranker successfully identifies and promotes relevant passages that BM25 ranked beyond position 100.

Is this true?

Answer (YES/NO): YES